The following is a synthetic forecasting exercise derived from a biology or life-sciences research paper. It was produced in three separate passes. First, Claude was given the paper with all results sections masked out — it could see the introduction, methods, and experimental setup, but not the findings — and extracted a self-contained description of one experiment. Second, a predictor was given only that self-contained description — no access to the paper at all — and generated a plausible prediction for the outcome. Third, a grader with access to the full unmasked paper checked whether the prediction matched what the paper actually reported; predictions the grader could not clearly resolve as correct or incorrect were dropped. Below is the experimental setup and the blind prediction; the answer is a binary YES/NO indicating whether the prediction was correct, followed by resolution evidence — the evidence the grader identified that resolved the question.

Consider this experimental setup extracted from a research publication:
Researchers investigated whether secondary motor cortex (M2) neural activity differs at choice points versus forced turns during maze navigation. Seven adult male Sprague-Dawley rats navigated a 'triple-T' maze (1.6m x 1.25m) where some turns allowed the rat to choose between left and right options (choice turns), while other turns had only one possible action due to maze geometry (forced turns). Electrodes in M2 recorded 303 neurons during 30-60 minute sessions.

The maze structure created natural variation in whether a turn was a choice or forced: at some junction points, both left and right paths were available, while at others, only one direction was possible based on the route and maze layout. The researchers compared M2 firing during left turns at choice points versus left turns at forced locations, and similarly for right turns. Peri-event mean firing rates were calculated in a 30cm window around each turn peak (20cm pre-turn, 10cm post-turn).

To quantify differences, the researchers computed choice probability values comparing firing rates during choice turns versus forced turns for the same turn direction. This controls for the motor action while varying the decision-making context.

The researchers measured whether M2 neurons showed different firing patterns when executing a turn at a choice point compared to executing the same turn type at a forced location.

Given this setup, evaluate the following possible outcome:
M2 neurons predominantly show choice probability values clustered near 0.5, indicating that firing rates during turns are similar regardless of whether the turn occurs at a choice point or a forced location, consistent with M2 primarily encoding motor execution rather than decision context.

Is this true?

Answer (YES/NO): NO